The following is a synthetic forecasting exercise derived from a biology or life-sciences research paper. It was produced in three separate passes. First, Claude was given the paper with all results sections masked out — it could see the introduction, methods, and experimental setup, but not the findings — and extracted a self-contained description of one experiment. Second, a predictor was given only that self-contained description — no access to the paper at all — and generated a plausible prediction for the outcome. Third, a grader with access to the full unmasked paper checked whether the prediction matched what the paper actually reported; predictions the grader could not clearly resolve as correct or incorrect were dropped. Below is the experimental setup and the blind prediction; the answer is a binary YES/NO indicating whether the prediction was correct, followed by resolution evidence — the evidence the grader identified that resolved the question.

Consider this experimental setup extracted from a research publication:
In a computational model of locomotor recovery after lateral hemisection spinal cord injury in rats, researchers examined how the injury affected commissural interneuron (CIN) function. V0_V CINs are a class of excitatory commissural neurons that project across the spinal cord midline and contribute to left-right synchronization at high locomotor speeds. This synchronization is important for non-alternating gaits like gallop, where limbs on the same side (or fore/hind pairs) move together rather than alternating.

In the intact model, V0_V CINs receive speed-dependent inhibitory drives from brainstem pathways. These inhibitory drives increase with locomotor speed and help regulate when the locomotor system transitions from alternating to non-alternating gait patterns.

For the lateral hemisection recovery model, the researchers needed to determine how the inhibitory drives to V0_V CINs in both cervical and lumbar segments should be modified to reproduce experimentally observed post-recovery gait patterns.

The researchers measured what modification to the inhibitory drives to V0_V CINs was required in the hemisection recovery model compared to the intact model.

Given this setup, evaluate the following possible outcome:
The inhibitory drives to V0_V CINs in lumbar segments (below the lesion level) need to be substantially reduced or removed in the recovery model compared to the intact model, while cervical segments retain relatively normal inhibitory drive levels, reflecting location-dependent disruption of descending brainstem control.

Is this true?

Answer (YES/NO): NO